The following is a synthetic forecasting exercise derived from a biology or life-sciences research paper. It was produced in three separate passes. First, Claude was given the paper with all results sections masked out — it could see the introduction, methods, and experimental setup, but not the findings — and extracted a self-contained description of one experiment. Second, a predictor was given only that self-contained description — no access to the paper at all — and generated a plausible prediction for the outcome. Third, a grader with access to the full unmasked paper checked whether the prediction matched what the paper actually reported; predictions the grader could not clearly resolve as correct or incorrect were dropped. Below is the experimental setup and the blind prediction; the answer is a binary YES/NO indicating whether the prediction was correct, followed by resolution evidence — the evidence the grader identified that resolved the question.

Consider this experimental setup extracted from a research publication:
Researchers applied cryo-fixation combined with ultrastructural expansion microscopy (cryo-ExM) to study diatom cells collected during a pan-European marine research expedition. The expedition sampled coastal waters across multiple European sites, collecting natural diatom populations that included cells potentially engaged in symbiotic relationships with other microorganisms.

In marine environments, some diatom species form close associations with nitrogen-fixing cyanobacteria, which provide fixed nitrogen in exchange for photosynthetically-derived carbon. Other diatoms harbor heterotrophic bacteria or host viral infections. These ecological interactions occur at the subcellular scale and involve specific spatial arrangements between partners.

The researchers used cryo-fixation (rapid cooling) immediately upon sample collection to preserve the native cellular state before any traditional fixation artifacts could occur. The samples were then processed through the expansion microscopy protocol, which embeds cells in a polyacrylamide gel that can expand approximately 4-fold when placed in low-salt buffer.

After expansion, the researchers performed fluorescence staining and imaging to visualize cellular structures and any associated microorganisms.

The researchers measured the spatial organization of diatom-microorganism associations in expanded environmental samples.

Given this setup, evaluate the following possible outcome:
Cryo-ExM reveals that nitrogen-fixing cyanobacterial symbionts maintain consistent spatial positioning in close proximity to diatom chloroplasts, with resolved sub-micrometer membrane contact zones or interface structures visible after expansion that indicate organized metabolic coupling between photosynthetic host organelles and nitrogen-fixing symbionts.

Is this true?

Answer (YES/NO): NO